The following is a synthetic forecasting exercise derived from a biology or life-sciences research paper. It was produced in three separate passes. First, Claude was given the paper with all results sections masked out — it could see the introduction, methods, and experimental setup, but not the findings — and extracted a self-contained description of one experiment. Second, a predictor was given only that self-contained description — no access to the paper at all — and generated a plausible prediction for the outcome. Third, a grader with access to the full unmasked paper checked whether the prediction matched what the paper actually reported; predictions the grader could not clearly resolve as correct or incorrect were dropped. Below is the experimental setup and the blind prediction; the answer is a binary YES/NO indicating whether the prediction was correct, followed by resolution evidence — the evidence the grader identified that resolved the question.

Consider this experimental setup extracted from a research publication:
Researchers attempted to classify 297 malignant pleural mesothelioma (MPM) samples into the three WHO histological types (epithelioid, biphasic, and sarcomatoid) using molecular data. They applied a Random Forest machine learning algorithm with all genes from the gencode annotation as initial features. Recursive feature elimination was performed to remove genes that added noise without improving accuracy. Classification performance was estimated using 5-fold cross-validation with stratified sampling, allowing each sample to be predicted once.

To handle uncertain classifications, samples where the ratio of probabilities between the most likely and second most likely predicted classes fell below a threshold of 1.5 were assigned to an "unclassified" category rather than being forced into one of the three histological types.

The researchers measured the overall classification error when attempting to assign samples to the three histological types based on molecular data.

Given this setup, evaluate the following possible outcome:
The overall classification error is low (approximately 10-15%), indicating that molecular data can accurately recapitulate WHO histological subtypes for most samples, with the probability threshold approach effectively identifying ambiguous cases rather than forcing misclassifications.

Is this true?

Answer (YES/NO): NO